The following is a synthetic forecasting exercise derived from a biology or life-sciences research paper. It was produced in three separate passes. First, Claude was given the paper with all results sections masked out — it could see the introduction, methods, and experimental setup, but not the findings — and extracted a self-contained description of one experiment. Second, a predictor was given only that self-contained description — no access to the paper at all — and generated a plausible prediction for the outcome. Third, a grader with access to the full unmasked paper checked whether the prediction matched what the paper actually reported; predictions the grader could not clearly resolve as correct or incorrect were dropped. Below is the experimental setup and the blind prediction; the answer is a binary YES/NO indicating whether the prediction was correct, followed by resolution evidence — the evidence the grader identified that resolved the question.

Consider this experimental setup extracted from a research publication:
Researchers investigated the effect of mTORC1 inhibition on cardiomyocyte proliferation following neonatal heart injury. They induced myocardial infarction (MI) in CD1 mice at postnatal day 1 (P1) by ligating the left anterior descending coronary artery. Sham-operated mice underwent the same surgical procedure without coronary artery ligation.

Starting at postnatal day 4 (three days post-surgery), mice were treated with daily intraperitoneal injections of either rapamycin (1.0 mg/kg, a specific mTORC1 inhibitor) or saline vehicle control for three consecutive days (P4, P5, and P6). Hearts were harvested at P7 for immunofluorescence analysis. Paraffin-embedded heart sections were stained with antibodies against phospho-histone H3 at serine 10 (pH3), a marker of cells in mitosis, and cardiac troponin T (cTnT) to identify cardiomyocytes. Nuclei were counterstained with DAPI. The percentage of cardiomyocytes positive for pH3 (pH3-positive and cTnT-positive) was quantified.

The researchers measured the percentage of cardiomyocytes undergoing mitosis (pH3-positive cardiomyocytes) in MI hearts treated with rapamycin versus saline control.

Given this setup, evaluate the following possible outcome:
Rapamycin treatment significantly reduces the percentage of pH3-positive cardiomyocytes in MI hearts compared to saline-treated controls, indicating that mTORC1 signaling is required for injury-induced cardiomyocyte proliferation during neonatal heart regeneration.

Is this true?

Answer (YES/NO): YES